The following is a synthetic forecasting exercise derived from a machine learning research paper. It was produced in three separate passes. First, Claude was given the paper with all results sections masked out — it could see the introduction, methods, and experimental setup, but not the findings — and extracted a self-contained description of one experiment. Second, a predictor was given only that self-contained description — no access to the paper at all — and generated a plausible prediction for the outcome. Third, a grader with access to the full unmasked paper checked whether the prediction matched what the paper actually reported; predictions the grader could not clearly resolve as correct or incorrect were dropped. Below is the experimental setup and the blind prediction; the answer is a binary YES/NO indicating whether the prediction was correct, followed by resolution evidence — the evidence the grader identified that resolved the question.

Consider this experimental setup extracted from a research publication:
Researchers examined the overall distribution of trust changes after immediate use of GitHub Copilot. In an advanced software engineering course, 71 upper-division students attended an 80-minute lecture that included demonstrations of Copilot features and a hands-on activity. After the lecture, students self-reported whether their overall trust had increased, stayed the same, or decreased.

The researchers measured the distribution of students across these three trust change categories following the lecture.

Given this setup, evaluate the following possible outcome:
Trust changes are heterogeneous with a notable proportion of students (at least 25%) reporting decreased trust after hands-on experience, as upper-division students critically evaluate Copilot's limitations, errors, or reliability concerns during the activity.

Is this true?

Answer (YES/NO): NO